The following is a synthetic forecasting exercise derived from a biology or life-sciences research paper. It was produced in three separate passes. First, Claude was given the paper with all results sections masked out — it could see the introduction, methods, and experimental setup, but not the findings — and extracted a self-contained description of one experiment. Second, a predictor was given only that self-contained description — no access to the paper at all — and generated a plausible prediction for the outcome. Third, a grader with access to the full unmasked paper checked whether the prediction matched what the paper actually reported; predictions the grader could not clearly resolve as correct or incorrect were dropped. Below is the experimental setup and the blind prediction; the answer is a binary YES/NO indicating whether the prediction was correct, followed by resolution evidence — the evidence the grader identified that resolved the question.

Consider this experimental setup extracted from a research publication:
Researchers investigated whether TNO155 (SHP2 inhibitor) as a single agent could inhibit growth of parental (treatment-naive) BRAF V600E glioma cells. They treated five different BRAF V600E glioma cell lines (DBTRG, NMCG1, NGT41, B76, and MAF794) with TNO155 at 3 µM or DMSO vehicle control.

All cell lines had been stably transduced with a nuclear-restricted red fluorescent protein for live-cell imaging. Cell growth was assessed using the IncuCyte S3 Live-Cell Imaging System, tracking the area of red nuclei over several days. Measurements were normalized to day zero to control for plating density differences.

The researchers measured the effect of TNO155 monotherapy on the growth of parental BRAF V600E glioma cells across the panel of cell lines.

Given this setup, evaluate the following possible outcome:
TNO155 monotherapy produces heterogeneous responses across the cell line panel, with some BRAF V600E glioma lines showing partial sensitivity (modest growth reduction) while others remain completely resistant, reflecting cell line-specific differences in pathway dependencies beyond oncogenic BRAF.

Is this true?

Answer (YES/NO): NO